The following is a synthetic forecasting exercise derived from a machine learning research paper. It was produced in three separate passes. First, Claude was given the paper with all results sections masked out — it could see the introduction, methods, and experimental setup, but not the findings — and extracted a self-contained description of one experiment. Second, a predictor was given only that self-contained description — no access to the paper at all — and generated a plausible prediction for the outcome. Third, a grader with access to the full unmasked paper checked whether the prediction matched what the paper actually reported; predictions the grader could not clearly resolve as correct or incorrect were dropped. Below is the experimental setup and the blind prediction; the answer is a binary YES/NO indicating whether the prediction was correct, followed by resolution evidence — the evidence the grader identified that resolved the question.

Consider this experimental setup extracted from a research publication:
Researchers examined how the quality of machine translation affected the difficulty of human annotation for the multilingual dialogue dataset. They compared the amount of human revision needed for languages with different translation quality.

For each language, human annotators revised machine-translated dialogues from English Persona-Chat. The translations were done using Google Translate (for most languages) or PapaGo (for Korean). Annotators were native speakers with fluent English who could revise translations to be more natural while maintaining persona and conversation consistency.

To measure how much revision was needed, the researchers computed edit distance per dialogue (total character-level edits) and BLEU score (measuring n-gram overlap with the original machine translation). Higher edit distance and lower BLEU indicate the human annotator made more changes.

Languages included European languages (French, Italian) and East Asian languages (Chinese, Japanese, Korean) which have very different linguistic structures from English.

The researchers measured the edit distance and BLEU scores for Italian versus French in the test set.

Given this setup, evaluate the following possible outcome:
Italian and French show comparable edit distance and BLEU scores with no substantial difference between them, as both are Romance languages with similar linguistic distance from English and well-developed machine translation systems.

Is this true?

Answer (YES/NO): NO